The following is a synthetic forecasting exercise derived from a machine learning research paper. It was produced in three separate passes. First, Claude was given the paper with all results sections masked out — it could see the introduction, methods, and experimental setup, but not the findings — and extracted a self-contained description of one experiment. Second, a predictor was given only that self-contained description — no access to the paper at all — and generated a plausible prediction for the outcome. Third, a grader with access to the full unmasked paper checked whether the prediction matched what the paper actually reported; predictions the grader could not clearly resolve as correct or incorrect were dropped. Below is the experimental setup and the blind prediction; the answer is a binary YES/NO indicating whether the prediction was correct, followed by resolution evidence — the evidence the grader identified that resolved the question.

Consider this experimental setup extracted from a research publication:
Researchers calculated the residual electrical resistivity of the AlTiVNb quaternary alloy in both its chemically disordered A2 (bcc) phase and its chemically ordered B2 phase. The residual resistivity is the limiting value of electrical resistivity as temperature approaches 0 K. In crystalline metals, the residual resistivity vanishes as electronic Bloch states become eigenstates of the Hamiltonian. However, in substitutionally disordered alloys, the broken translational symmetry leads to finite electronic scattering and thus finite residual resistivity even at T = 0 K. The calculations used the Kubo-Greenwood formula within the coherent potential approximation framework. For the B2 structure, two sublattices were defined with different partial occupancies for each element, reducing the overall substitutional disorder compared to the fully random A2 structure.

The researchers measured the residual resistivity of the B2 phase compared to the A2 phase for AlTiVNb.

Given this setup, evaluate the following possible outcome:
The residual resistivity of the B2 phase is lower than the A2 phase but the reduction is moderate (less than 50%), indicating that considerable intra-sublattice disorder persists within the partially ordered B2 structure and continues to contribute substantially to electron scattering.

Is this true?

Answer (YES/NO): NO